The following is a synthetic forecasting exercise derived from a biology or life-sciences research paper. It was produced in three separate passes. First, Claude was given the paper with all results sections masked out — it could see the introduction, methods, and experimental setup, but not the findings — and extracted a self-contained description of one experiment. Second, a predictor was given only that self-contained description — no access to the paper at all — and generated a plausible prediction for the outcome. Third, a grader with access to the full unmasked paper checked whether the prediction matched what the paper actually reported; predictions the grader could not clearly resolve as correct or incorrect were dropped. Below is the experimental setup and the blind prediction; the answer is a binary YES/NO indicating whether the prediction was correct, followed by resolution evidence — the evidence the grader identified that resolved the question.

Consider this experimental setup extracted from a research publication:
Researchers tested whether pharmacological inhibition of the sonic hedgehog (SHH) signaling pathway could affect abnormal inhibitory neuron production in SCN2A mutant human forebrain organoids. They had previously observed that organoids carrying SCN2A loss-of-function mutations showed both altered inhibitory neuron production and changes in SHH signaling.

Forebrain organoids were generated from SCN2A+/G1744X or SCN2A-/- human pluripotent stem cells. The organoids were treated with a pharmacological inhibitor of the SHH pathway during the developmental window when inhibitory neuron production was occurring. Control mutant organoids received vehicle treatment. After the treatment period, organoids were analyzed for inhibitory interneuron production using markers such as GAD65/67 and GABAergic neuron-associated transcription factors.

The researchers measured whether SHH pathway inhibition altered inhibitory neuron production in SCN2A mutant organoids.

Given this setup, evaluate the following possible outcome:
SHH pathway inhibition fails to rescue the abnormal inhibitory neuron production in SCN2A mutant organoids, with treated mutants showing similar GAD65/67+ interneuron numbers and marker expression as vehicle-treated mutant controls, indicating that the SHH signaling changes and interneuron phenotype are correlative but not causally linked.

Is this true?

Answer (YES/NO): NO